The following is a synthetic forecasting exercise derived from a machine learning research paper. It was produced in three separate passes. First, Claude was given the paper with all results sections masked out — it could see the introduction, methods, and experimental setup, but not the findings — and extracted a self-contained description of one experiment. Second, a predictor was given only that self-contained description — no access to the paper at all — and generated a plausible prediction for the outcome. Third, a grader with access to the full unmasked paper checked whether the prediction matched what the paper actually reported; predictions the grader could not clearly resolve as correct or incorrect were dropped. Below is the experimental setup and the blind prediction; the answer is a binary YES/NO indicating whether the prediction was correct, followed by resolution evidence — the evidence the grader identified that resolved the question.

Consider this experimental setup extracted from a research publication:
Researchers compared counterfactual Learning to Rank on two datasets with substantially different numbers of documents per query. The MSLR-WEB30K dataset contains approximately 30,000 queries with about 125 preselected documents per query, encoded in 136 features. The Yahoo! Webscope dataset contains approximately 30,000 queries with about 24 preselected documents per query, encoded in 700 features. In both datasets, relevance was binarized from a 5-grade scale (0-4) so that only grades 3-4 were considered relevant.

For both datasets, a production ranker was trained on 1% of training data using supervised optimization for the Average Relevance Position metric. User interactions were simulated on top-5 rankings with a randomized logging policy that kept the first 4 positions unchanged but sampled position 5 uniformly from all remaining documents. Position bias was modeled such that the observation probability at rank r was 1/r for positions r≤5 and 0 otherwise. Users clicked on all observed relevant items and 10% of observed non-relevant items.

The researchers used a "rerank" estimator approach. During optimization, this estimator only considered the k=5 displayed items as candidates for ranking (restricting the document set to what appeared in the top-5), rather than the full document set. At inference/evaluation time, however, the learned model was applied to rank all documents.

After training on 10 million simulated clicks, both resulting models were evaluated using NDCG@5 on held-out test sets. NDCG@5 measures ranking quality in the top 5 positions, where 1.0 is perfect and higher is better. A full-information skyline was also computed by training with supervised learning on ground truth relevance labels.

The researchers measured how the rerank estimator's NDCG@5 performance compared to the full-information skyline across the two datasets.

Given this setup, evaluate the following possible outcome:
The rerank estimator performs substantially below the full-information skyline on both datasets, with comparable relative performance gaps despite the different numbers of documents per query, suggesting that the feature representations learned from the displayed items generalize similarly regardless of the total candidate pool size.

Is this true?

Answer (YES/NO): NO